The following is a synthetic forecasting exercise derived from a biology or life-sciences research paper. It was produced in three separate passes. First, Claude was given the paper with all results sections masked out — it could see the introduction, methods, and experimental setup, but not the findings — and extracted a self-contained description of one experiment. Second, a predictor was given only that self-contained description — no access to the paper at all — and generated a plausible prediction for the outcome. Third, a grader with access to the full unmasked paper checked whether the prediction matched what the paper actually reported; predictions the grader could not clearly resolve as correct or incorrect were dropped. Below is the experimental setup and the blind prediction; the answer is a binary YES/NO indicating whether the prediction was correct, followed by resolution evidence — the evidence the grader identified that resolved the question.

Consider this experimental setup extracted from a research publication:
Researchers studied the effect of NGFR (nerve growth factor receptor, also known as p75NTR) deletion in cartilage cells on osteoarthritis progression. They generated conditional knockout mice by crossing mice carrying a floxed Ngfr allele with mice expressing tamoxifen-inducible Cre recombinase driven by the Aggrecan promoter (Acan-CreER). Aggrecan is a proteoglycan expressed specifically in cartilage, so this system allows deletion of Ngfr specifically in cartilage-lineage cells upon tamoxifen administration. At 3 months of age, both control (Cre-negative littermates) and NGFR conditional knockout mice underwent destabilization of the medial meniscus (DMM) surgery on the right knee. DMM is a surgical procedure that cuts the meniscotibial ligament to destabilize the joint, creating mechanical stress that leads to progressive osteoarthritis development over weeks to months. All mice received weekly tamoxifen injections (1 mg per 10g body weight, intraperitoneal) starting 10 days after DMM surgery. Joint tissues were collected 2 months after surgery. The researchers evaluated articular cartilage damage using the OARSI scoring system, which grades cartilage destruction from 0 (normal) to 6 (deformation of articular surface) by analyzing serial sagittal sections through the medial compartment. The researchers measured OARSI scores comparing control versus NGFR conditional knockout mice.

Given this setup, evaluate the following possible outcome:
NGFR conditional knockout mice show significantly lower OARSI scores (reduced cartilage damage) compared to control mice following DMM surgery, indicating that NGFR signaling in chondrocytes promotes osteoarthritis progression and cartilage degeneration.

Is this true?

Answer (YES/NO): NO